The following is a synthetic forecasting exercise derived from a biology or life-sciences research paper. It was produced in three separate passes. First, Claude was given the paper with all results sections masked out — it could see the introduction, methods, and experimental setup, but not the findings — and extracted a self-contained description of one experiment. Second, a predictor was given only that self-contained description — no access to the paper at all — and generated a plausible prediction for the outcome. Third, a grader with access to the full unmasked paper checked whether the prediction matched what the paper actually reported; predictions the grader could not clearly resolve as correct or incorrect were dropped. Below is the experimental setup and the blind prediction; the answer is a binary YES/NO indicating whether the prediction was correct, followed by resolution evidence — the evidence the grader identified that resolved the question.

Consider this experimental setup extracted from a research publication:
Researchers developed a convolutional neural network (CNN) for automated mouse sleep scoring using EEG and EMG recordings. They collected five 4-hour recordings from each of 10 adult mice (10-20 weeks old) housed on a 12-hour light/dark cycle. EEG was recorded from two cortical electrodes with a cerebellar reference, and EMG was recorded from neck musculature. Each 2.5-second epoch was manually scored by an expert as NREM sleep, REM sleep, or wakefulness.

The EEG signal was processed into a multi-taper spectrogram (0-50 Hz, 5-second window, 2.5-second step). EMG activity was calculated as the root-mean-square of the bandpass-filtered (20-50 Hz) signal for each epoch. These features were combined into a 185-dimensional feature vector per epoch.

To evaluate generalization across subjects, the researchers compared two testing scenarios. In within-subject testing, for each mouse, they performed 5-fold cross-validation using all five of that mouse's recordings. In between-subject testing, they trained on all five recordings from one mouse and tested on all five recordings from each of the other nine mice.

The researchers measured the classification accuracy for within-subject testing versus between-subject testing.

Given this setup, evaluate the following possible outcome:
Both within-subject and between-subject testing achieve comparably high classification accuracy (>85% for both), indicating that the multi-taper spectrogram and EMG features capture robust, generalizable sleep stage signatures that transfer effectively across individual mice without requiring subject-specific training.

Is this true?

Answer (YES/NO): YES